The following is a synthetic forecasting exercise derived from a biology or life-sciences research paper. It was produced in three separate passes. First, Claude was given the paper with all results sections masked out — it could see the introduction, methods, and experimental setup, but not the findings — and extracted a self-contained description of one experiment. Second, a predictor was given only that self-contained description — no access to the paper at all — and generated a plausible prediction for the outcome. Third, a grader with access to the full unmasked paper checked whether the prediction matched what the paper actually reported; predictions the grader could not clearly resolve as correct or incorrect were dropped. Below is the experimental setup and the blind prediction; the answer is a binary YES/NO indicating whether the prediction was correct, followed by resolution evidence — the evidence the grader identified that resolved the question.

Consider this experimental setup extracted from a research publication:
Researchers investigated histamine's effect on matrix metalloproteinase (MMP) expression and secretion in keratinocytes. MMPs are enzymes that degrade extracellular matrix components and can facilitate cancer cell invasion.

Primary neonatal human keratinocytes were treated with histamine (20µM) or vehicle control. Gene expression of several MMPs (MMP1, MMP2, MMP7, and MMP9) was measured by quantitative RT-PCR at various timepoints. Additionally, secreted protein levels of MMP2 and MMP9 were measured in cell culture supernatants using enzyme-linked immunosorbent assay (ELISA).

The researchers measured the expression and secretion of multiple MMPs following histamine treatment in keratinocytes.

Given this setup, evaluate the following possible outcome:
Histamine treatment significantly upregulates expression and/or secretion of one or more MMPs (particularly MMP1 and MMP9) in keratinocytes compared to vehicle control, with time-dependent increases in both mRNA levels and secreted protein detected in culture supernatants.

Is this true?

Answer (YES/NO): NO